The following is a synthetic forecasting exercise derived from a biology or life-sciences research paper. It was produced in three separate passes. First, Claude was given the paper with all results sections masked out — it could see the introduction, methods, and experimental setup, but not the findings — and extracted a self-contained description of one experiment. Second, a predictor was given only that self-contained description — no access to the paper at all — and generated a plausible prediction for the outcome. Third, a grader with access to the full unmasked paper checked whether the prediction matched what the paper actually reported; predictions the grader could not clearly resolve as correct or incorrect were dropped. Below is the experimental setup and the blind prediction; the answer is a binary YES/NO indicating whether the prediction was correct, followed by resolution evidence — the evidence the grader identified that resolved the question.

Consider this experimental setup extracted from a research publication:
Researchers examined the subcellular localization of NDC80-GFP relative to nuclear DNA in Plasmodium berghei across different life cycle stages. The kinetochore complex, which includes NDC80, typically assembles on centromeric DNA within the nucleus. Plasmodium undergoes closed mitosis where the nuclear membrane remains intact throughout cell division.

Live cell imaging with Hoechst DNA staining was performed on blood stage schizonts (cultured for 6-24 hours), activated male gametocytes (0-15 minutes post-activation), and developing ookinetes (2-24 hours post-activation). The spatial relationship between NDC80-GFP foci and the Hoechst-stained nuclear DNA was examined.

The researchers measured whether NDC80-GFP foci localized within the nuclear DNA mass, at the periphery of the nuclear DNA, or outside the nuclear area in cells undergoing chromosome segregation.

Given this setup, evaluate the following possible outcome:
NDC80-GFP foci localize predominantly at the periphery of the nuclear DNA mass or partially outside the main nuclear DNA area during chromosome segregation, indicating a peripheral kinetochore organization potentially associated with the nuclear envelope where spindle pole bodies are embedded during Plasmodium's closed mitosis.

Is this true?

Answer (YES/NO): YES